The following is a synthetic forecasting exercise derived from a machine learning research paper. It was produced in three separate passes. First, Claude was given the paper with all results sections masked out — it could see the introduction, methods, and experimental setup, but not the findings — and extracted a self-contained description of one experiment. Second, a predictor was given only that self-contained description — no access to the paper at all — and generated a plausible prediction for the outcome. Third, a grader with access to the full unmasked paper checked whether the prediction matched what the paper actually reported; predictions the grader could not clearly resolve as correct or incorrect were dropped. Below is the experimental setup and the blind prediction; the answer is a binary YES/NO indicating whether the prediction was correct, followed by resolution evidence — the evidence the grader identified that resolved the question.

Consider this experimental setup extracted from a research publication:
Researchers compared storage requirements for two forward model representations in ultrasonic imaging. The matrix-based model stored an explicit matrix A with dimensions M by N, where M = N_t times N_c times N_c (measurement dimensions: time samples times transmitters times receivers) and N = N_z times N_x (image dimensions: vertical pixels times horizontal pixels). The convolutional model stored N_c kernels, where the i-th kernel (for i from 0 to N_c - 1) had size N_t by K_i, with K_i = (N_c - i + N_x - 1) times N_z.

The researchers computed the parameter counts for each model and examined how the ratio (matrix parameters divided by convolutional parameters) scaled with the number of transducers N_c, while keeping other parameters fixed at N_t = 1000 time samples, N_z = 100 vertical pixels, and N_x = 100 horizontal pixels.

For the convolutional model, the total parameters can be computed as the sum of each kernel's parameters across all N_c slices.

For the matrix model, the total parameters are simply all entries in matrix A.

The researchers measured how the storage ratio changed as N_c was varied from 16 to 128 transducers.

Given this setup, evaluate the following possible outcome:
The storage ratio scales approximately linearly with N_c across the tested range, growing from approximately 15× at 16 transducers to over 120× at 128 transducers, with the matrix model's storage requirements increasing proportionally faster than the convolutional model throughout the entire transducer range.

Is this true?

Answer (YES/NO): NO